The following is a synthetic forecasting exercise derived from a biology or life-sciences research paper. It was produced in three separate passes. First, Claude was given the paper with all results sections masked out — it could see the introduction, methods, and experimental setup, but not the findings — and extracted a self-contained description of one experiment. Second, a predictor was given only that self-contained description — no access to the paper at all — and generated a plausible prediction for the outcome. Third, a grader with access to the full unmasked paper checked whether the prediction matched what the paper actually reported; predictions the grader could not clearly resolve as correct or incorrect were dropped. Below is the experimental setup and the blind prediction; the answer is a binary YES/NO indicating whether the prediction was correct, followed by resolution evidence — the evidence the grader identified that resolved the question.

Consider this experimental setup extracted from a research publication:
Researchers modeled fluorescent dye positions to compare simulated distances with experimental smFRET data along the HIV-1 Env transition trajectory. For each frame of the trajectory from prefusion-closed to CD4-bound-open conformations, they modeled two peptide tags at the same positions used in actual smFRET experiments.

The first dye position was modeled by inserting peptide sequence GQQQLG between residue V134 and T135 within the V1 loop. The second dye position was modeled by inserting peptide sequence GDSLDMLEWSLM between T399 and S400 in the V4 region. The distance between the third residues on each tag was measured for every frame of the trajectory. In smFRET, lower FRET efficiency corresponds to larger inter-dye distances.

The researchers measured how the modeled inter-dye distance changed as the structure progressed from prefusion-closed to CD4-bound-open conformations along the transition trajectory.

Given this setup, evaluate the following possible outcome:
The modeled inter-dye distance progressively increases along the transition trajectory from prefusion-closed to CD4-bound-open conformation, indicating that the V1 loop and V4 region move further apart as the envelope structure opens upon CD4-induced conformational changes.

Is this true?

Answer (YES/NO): YES